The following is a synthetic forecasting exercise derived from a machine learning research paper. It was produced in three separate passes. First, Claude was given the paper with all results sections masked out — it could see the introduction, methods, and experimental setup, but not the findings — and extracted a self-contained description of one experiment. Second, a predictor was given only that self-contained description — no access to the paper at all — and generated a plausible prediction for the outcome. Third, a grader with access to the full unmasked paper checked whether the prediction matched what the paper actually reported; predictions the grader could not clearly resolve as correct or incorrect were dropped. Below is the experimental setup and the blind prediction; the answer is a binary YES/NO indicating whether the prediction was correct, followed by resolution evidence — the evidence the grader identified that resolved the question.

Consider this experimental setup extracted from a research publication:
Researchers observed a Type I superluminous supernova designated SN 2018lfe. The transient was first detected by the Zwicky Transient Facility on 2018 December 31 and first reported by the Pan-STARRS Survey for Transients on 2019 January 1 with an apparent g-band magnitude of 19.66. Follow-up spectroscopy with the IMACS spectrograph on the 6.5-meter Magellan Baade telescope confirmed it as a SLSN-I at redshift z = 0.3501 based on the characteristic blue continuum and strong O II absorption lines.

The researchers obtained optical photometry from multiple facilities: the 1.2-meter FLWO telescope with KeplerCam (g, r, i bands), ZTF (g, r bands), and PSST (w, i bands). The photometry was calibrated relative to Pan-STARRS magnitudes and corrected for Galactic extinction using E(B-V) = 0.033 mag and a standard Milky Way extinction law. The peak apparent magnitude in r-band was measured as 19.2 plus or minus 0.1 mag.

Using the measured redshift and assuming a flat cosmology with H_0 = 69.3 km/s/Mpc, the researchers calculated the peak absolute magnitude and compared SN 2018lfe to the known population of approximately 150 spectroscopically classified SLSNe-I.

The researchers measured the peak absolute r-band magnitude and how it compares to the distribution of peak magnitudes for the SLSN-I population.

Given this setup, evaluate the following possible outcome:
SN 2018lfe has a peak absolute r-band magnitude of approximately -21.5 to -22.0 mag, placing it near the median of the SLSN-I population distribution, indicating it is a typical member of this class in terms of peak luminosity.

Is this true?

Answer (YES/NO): NO